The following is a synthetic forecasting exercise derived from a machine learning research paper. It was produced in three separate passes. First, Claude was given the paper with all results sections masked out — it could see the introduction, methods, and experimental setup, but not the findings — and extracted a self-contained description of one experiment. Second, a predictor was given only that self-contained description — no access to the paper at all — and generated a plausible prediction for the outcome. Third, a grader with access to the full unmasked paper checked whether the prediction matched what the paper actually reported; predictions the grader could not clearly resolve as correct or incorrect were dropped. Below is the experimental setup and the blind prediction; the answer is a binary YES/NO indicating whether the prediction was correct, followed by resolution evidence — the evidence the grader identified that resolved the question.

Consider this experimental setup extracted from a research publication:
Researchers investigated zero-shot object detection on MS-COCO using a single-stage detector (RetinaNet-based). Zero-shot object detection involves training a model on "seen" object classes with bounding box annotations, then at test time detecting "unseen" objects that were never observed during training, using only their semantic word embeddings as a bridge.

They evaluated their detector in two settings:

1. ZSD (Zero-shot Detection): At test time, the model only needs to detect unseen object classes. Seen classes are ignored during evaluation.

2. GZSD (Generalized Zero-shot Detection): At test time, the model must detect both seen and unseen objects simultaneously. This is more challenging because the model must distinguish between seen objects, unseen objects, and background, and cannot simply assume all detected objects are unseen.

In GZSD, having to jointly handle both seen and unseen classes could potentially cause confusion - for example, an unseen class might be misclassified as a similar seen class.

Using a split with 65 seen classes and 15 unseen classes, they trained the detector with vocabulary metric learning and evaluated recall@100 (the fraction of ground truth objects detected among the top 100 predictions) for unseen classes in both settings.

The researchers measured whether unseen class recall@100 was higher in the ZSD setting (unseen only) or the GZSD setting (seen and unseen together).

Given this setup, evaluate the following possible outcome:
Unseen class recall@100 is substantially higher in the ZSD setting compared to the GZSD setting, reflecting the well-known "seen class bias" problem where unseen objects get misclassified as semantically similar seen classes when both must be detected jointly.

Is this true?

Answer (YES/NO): NO